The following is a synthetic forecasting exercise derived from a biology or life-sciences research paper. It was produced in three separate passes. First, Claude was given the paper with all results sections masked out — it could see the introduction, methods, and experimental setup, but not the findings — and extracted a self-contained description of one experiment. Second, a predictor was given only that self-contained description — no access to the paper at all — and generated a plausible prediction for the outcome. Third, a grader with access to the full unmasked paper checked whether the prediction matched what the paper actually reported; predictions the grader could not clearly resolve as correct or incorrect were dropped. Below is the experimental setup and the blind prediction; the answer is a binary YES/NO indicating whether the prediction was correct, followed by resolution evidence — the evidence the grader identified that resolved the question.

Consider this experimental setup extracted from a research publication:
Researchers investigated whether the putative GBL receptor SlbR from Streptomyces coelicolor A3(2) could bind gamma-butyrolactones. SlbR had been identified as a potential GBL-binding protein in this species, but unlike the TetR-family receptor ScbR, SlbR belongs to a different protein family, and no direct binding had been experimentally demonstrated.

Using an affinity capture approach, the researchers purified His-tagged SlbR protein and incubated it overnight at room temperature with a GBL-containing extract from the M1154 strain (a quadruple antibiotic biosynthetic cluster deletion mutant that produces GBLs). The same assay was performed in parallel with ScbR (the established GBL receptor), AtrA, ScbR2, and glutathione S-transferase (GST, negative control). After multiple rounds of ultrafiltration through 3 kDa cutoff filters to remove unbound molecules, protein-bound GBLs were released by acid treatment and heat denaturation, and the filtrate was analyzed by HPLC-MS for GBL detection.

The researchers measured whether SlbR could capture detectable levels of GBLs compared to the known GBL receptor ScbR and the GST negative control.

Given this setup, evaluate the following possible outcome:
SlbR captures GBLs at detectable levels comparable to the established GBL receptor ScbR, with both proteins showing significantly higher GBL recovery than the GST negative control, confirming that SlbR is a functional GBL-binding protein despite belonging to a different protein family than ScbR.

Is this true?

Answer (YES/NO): NO